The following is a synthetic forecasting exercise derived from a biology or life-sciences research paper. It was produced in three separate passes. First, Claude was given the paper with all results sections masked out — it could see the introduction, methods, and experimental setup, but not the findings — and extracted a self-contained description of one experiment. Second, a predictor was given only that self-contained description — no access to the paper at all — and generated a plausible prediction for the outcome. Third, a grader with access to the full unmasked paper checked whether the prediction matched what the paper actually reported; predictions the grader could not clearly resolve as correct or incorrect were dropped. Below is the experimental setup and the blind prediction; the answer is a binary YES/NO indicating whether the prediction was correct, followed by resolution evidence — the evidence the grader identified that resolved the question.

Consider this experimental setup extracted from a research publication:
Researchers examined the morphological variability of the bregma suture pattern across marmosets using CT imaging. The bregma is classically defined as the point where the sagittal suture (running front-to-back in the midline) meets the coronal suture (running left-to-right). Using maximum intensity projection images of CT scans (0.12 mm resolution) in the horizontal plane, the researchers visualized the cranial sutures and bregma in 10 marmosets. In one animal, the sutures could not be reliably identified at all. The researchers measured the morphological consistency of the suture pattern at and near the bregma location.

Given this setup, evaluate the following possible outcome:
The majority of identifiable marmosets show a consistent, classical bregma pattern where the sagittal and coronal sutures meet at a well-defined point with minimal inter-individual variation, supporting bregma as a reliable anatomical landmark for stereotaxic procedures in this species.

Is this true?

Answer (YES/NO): NO